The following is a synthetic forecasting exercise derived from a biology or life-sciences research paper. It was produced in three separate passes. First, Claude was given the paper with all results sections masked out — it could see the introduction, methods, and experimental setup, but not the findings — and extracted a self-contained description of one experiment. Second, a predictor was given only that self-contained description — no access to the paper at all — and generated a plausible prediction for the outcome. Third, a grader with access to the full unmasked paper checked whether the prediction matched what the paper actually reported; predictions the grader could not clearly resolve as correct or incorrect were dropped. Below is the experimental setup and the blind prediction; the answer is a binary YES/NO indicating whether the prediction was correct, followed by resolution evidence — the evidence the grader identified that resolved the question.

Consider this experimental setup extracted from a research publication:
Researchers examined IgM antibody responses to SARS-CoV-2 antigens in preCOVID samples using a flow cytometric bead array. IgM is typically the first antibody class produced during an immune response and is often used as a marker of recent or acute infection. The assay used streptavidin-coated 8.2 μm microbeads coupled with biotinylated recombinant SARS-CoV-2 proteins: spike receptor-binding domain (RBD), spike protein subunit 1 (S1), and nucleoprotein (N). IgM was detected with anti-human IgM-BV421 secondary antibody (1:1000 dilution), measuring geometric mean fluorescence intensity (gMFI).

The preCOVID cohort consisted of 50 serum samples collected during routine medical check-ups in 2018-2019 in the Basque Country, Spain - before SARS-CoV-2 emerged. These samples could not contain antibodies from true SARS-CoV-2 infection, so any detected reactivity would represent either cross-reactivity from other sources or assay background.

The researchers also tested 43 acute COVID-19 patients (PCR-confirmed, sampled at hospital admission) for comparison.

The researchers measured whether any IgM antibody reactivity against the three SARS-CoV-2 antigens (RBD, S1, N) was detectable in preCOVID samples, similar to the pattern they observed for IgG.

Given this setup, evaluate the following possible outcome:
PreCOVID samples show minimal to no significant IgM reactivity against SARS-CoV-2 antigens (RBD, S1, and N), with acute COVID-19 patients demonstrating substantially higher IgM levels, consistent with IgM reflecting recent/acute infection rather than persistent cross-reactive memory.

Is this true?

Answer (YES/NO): YES